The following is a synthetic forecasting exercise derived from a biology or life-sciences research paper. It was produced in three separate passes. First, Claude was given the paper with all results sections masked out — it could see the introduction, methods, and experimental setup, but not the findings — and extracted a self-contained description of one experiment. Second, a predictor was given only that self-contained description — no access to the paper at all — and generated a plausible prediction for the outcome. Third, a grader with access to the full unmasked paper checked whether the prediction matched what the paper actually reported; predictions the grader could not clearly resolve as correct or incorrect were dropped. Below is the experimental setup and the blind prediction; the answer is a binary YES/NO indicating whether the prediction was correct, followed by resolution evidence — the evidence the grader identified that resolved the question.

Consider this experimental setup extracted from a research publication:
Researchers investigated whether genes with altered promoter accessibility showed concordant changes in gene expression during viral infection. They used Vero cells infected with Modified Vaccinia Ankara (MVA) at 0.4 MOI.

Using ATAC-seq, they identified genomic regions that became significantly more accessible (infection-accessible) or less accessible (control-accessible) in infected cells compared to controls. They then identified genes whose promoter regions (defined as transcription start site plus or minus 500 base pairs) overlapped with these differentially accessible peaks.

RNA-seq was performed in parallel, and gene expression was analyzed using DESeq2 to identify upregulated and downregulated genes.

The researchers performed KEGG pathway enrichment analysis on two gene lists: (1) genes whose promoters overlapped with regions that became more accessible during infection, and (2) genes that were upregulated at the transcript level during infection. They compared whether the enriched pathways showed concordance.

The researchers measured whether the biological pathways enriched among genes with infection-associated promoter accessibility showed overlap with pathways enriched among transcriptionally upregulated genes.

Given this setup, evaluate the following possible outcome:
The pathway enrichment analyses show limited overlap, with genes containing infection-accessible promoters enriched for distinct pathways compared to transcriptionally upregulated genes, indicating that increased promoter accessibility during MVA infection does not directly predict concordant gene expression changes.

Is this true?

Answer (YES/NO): YES